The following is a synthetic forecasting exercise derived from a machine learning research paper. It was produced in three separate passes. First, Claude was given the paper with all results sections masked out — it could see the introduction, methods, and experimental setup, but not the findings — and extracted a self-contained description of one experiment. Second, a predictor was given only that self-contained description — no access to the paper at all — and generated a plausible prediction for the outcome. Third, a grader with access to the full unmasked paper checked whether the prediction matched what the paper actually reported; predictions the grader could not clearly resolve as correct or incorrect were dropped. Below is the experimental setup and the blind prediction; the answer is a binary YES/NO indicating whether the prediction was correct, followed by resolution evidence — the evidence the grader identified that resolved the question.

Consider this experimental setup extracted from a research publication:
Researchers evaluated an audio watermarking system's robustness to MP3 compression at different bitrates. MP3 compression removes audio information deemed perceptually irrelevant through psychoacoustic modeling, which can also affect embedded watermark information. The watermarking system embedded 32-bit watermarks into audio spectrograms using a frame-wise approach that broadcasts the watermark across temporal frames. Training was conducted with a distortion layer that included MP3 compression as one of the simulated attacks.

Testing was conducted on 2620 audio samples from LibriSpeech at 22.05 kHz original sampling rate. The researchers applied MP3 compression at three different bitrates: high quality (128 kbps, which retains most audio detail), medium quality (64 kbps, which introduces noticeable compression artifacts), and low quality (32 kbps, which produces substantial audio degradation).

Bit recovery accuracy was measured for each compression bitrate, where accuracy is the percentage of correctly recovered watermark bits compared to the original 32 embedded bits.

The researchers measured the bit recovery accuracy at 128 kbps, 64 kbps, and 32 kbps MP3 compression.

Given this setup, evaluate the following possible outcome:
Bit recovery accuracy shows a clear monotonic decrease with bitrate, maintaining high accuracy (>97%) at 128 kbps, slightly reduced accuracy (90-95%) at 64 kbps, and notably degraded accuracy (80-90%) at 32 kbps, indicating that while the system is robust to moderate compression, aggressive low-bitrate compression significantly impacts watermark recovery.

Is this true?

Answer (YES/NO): NO